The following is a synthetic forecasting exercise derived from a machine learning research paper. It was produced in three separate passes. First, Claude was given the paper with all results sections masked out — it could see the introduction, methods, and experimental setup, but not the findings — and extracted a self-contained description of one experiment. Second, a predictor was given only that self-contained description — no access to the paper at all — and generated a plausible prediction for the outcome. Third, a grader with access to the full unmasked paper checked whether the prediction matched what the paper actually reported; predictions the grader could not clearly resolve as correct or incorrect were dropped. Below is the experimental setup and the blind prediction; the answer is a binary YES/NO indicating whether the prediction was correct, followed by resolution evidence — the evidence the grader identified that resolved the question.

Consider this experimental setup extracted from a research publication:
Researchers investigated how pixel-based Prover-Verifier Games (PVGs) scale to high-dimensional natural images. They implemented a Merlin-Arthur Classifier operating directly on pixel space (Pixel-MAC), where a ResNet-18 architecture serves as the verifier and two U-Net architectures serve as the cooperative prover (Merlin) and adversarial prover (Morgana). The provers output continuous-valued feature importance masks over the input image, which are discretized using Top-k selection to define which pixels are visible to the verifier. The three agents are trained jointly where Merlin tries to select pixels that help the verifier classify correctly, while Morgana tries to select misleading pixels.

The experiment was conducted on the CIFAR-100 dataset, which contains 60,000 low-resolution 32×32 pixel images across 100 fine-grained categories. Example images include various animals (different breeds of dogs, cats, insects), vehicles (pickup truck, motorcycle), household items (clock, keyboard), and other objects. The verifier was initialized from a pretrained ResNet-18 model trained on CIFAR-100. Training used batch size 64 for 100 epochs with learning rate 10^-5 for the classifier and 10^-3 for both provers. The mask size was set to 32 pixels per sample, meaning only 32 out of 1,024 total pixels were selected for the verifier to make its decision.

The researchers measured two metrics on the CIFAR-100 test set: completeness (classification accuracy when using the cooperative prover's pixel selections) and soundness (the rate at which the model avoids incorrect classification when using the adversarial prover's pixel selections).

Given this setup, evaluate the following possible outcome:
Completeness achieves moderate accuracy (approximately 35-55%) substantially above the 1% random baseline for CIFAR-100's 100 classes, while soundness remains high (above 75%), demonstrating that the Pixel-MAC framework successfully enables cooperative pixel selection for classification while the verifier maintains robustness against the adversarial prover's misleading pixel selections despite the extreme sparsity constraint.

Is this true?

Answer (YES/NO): NO